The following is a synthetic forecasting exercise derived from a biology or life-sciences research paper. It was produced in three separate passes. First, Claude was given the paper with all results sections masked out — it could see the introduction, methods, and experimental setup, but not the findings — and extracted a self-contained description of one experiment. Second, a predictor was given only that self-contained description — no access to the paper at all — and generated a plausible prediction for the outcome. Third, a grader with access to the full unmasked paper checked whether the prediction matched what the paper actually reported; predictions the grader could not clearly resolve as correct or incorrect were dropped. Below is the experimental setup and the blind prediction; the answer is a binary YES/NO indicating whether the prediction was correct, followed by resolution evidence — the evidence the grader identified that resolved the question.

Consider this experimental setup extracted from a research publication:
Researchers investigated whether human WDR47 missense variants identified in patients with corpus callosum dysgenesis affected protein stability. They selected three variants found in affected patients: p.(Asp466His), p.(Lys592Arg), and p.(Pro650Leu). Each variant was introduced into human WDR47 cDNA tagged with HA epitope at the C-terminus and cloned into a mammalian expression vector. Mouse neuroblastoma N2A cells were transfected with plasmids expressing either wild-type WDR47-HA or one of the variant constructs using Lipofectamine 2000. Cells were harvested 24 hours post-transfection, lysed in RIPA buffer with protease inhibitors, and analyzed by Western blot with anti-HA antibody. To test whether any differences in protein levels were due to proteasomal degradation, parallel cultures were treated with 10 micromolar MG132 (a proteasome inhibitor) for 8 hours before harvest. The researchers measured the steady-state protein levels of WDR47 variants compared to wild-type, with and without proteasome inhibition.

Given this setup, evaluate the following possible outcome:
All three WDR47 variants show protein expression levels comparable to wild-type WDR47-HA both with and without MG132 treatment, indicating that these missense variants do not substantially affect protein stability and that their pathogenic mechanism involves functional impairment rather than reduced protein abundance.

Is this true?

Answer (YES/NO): NO